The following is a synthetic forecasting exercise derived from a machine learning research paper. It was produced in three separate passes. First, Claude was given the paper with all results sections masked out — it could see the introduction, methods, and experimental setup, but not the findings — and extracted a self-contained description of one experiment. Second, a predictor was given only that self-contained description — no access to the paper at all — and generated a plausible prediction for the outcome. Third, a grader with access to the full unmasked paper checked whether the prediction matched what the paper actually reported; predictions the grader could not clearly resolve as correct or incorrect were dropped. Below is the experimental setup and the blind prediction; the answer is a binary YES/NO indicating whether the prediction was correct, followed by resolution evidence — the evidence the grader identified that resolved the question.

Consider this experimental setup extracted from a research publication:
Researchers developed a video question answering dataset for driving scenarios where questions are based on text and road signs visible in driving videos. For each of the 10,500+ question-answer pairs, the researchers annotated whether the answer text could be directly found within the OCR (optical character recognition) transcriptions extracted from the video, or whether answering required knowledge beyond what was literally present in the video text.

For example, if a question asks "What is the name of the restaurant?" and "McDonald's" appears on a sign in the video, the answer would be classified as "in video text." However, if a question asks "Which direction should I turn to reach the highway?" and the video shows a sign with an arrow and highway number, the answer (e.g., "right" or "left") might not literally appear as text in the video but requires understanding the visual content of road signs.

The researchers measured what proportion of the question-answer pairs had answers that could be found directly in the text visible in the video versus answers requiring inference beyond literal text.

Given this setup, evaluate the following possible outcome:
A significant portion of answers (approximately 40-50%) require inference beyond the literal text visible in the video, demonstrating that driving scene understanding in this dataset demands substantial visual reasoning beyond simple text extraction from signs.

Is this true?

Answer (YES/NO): NO